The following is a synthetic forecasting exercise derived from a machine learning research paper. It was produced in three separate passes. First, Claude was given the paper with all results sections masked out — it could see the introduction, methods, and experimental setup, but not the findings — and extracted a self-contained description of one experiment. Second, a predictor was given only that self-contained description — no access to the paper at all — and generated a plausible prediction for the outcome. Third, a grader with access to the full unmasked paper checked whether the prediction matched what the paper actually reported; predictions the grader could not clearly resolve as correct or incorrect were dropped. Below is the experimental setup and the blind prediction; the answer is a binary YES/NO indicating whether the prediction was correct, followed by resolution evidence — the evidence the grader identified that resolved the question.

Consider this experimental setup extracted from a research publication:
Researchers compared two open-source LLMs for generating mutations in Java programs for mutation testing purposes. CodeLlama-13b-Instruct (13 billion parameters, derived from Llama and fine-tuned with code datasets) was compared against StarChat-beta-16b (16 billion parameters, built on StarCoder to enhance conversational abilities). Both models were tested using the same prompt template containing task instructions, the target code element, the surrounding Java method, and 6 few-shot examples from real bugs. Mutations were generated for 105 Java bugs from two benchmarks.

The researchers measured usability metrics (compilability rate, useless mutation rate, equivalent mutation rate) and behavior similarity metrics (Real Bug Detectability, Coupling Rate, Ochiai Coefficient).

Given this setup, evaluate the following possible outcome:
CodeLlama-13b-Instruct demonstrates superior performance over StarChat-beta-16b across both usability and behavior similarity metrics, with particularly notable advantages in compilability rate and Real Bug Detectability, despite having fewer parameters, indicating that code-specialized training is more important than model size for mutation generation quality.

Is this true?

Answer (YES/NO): NO